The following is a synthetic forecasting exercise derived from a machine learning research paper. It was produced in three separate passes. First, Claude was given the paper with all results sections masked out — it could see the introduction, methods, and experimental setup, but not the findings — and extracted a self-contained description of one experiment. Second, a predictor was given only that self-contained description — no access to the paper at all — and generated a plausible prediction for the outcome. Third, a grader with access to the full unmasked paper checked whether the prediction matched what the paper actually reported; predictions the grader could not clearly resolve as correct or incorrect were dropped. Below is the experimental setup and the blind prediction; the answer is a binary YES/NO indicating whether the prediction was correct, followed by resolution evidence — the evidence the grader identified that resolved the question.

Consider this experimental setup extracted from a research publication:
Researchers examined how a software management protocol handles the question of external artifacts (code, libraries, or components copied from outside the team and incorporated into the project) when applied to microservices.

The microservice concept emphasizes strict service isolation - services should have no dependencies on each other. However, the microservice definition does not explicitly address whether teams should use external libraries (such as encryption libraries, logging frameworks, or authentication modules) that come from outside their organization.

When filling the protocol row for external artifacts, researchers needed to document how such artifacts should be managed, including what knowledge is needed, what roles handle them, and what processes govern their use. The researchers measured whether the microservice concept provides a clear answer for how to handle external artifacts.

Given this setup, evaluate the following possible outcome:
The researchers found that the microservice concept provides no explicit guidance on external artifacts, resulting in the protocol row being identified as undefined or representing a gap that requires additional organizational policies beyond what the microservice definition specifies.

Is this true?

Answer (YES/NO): YES